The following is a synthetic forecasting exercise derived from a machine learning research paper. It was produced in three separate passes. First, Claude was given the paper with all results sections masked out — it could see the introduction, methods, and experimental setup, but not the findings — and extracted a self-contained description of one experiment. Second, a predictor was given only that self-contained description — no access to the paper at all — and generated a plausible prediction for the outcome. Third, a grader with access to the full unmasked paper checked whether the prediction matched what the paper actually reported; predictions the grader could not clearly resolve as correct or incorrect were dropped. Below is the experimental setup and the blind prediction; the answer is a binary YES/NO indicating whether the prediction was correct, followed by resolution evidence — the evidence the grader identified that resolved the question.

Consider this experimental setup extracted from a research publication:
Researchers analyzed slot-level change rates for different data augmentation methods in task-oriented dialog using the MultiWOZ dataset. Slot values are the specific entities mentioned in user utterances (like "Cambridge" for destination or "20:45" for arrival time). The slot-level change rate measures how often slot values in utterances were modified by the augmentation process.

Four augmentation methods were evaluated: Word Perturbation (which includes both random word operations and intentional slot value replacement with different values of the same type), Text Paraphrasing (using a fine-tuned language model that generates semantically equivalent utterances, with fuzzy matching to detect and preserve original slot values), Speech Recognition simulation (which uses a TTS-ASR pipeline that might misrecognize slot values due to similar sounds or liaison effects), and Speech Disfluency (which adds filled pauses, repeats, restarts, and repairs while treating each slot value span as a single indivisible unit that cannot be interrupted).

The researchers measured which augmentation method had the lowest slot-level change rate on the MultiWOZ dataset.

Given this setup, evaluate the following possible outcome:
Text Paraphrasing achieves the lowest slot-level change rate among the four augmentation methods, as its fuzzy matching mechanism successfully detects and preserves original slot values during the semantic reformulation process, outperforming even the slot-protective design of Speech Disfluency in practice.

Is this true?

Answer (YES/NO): NO